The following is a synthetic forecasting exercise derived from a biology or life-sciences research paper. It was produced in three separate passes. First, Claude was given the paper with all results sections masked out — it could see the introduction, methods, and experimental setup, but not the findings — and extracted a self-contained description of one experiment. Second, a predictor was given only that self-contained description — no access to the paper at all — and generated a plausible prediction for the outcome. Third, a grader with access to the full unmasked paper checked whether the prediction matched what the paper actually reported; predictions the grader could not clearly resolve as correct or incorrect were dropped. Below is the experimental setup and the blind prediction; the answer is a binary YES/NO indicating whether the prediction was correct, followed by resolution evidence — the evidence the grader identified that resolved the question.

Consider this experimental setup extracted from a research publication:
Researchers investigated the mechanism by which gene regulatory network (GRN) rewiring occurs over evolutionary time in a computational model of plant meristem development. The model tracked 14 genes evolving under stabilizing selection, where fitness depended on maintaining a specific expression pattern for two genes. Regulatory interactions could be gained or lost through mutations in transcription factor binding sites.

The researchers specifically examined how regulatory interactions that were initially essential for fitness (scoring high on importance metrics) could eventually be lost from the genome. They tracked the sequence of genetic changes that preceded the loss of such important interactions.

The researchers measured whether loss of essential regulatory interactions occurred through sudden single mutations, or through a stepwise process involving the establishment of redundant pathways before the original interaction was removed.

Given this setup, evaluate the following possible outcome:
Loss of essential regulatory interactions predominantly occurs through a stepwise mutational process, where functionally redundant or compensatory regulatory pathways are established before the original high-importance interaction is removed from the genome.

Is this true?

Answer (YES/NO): YES